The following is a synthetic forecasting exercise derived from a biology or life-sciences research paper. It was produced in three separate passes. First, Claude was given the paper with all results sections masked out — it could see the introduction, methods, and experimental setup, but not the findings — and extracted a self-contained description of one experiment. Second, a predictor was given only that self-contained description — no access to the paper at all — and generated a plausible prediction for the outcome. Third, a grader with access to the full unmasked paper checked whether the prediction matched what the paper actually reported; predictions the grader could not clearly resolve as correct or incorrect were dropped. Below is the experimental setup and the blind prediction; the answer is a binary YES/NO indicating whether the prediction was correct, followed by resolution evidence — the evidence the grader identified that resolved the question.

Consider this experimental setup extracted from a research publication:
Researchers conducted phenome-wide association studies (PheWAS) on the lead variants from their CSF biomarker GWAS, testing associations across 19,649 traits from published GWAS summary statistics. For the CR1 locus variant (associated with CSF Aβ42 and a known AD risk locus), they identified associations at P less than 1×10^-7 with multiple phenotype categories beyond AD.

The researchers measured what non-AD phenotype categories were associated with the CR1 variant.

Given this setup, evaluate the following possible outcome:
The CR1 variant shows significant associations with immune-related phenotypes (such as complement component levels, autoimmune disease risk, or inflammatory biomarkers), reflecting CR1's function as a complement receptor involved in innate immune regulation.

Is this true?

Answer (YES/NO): NO